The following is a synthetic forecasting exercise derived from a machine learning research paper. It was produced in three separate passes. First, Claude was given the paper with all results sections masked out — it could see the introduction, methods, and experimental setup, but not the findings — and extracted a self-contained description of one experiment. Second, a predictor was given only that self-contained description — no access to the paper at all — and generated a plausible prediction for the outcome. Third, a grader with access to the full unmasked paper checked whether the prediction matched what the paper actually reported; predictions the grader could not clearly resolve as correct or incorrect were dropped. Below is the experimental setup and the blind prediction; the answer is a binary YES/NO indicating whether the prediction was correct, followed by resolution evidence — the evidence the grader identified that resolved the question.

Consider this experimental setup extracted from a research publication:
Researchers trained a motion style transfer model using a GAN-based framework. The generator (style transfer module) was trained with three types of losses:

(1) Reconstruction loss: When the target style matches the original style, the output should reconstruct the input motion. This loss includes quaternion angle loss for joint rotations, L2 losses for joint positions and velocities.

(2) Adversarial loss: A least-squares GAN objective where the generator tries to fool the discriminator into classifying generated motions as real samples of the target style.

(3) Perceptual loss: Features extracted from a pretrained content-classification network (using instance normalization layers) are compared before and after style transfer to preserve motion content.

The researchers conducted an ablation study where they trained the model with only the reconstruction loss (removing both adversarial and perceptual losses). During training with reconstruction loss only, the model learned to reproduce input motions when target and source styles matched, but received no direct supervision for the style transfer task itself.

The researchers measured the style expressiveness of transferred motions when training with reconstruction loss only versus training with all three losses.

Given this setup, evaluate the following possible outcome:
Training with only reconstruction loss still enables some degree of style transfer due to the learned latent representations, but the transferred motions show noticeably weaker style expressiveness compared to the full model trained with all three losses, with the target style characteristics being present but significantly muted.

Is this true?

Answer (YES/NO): NO